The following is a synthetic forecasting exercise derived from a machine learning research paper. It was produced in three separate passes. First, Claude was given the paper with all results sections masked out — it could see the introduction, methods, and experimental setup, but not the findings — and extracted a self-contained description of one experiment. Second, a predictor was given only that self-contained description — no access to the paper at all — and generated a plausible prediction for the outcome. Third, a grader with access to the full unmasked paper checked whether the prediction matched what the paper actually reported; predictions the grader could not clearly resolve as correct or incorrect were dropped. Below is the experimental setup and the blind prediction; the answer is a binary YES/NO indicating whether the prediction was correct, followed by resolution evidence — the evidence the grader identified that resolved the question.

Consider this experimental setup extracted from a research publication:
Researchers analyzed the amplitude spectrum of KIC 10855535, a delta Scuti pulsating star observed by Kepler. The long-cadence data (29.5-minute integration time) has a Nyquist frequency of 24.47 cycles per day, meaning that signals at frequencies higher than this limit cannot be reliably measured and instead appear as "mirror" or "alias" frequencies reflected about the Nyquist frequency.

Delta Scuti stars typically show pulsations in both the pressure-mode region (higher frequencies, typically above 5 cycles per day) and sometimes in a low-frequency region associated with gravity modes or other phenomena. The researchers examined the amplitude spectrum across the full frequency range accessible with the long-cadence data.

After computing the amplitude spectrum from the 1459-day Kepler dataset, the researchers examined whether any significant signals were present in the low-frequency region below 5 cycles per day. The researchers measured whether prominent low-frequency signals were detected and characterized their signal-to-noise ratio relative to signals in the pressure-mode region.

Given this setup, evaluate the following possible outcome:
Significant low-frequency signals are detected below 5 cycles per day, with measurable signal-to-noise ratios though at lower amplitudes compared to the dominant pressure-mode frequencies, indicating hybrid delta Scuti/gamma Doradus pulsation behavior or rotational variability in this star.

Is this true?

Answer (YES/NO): YES